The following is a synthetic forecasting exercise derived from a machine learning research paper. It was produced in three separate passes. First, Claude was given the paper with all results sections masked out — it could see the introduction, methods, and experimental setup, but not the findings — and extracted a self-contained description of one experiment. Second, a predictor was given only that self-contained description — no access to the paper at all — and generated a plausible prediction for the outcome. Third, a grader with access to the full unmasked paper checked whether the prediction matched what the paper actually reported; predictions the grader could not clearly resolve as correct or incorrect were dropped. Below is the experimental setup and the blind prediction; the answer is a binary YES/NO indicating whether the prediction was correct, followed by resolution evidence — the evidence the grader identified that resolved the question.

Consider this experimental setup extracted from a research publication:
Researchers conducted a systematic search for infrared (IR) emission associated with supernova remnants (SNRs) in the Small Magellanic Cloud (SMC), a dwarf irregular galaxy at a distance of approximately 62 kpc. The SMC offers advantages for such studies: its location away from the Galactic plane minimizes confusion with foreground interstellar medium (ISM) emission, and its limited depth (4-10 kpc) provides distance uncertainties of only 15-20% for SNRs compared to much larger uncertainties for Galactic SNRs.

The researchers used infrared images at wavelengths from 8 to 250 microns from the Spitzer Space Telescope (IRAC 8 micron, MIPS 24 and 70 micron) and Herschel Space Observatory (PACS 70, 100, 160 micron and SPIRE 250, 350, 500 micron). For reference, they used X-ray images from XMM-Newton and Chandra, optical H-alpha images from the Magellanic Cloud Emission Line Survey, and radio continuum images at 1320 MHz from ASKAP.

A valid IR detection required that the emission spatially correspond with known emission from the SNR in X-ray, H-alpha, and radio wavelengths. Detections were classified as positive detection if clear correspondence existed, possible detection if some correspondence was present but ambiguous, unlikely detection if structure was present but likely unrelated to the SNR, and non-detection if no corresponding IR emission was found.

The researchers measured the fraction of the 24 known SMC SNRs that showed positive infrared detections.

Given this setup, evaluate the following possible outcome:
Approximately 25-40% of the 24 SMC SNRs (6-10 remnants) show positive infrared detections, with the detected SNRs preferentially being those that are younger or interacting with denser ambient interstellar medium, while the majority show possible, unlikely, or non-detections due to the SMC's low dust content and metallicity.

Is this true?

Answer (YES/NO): NO